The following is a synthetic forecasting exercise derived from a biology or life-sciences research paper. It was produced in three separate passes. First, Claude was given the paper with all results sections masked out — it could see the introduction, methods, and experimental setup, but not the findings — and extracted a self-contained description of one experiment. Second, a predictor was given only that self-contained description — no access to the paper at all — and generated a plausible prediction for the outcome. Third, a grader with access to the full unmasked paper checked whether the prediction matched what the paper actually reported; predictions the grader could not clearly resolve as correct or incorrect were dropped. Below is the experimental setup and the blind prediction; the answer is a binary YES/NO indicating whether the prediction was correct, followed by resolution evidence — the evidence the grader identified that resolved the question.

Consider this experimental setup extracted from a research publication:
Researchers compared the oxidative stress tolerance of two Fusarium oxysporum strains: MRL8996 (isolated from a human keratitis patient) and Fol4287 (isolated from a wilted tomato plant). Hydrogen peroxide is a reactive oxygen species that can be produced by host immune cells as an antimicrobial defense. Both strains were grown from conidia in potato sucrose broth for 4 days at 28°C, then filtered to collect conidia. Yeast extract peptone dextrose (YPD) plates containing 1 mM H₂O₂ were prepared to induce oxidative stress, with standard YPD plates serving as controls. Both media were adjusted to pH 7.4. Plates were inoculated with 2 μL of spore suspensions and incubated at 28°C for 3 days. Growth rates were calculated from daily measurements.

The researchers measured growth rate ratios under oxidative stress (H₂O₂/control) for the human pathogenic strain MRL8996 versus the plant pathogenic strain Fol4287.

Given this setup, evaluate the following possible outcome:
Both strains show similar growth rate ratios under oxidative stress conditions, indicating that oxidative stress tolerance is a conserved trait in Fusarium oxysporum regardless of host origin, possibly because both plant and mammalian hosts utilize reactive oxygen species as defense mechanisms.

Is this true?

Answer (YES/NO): YES